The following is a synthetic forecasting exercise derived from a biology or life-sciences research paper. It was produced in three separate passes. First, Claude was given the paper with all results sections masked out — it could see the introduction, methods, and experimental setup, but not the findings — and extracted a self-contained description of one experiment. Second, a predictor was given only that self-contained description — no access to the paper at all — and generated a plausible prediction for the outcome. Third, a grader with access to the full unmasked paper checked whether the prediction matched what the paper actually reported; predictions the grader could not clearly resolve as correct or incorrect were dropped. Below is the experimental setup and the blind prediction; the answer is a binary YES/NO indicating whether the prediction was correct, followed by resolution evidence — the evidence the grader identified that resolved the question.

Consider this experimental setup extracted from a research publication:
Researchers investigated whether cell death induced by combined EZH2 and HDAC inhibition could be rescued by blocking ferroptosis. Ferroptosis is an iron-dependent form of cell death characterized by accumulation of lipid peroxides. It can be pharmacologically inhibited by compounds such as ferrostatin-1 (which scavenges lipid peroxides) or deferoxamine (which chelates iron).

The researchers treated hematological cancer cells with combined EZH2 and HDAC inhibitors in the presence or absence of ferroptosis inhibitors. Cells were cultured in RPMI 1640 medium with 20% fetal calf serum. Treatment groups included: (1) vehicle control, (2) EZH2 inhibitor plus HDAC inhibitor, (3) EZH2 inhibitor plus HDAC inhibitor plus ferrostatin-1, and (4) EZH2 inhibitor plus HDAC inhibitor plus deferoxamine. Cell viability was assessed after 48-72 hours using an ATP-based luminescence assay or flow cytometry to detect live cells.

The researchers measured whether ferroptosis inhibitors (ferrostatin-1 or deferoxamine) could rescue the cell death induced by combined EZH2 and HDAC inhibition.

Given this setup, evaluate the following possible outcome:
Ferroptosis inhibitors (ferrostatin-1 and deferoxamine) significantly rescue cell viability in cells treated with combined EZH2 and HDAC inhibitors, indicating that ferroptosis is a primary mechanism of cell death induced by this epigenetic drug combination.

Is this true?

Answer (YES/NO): NO